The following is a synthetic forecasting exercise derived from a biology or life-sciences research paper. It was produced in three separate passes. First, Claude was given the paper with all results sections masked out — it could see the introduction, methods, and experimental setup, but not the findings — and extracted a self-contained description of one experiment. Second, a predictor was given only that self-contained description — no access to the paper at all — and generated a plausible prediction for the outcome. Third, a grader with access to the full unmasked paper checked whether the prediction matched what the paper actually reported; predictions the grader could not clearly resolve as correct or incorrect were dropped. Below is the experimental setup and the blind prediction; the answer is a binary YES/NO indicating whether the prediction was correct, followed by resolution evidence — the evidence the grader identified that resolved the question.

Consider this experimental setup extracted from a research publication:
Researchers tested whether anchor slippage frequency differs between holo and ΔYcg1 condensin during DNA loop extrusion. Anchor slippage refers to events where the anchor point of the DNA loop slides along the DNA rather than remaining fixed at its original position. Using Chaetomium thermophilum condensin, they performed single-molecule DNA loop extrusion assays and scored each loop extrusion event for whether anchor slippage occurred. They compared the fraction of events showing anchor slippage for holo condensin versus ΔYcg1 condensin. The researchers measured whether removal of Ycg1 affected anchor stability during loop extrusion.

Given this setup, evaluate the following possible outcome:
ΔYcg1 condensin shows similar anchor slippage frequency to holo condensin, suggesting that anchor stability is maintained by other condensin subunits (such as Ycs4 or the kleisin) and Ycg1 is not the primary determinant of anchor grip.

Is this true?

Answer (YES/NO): NO